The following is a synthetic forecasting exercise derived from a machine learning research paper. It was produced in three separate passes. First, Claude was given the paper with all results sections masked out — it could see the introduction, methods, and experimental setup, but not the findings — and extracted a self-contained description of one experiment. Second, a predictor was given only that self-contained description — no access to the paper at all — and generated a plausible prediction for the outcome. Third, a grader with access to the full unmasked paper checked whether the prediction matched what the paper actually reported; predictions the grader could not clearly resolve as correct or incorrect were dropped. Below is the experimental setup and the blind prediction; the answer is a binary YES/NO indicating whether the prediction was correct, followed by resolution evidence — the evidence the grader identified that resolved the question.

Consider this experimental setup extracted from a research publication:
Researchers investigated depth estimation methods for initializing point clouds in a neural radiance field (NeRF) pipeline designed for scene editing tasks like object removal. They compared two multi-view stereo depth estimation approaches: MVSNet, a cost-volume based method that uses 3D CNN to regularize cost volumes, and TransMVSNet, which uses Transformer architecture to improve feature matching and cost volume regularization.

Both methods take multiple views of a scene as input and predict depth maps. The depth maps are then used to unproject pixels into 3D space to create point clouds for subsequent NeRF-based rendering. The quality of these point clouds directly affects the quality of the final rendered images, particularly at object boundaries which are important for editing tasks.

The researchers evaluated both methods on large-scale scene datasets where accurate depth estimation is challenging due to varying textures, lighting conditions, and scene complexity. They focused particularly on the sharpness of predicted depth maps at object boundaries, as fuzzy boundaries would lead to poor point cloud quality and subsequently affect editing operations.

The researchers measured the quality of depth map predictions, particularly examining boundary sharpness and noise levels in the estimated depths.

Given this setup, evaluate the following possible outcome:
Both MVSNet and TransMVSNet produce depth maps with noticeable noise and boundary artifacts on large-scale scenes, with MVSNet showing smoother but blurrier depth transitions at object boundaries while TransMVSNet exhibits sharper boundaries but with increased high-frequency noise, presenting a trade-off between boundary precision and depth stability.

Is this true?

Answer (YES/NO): NO